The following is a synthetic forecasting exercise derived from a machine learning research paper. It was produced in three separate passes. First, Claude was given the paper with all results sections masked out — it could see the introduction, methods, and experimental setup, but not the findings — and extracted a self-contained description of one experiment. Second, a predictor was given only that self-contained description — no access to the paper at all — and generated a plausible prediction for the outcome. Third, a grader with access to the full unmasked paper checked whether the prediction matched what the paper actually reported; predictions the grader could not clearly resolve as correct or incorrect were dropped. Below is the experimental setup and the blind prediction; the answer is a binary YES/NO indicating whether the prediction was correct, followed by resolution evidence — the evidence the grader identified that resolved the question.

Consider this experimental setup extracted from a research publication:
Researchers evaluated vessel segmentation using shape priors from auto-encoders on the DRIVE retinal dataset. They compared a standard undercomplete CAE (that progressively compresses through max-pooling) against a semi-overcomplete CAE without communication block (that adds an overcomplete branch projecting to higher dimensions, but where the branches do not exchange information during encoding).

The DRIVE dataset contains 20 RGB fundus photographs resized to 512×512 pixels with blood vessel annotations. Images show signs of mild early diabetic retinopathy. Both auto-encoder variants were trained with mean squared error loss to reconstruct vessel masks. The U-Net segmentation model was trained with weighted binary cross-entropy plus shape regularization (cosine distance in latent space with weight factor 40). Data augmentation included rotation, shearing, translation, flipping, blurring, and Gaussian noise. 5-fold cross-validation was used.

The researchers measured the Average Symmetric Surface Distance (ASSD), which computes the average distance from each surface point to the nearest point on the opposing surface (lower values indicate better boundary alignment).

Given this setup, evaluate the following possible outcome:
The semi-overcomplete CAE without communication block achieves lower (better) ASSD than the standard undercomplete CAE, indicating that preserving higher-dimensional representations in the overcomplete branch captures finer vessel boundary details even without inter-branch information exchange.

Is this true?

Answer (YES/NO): NO